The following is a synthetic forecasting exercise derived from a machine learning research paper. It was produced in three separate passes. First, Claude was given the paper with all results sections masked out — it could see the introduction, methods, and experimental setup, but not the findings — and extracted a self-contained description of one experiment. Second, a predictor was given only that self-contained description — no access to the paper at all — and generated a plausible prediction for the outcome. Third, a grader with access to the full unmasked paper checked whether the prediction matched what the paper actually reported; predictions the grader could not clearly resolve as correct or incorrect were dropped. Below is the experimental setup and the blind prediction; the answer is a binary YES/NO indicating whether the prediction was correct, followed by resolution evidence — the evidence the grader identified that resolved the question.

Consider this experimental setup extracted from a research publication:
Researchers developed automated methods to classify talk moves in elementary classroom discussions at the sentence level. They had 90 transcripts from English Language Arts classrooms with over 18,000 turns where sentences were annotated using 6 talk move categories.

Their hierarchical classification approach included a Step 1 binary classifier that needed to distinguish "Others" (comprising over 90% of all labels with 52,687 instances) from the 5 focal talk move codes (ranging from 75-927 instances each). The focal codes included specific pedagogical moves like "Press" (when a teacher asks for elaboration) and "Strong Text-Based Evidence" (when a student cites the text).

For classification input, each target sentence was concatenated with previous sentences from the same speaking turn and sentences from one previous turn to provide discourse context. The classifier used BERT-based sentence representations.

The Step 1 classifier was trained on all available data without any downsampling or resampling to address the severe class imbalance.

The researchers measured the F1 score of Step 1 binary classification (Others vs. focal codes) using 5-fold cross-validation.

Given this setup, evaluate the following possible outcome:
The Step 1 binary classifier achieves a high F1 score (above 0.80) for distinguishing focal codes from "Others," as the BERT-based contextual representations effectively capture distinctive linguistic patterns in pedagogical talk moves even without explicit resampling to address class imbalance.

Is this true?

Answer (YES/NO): NO